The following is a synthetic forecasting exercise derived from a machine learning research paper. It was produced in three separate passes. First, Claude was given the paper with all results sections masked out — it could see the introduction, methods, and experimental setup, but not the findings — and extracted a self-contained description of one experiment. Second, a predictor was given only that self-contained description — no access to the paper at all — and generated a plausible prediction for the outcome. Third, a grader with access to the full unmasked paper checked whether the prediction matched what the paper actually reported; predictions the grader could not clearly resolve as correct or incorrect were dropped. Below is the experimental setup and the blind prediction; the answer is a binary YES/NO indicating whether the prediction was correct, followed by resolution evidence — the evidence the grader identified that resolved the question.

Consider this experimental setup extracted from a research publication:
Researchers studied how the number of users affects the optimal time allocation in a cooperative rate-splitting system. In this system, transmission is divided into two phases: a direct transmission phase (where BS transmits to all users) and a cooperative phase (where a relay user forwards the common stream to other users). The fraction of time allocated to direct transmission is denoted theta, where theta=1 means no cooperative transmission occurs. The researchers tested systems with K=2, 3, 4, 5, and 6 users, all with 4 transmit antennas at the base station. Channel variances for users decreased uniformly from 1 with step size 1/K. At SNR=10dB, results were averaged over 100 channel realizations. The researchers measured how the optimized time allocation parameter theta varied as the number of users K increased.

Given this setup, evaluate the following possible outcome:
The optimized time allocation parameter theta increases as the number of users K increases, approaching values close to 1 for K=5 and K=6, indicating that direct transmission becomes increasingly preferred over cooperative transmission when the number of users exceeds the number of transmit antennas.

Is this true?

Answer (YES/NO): NO